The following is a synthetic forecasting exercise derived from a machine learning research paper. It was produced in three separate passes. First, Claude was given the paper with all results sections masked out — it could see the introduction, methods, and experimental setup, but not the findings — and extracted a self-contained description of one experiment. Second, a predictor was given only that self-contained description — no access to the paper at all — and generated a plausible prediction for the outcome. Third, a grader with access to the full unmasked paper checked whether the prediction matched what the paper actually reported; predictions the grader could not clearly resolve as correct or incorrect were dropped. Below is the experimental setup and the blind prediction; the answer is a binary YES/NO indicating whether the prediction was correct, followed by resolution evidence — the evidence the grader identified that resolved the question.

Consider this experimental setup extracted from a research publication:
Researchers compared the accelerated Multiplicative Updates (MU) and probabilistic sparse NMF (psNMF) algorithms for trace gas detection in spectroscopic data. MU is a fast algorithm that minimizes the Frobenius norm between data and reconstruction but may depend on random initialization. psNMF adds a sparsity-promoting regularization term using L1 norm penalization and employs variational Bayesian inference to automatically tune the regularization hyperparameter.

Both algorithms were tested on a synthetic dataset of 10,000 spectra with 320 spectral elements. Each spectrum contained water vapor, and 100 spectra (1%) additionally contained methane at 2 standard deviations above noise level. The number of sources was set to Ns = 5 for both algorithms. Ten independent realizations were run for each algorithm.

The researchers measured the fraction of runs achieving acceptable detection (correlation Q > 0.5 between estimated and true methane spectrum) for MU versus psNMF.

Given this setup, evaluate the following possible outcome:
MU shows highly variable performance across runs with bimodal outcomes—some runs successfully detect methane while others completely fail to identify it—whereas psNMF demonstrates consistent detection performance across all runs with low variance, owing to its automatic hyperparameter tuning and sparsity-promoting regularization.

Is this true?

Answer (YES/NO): NO